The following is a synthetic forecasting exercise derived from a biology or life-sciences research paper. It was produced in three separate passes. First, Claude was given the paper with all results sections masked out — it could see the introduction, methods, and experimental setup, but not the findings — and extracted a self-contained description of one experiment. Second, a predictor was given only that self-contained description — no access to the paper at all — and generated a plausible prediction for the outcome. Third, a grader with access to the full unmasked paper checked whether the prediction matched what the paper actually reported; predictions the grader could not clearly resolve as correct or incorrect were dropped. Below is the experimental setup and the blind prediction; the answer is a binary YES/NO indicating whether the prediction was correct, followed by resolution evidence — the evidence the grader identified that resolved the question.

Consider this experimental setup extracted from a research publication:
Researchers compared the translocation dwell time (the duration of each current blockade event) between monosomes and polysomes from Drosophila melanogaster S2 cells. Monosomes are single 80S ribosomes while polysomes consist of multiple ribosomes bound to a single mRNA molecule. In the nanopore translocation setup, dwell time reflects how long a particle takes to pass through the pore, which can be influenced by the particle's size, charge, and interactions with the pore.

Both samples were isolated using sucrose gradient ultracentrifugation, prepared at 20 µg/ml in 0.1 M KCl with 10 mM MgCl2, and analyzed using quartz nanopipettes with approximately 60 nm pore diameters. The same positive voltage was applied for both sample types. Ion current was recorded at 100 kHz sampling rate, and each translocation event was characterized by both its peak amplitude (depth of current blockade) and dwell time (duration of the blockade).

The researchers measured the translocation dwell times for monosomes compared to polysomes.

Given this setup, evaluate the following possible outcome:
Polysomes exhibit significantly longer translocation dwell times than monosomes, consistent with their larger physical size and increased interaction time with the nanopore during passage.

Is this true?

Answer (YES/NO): NO